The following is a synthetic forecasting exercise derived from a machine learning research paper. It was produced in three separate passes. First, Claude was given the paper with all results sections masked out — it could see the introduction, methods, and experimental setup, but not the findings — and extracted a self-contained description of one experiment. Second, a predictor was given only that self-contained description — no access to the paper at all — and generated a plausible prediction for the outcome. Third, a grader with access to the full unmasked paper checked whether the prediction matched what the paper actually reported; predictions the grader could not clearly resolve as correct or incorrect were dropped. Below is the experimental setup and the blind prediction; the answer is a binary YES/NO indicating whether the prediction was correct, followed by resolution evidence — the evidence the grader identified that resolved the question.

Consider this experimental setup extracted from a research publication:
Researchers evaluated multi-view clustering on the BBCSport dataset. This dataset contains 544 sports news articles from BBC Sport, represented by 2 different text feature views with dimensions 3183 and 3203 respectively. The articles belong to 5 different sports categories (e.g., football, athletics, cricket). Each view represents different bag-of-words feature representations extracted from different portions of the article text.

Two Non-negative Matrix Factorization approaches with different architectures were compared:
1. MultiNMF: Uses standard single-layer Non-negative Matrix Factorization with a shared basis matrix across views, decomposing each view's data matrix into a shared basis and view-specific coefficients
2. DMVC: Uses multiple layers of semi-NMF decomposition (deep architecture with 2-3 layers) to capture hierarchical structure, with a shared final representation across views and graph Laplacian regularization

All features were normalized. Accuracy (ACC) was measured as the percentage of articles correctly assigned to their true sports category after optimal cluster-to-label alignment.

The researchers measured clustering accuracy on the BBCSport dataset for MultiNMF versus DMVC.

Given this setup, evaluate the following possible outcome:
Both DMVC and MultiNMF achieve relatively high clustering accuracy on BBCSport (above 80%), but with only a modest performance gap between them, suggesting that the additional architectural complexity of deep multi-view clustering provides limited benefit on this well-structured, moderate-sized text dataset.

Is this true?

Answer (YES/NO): NO